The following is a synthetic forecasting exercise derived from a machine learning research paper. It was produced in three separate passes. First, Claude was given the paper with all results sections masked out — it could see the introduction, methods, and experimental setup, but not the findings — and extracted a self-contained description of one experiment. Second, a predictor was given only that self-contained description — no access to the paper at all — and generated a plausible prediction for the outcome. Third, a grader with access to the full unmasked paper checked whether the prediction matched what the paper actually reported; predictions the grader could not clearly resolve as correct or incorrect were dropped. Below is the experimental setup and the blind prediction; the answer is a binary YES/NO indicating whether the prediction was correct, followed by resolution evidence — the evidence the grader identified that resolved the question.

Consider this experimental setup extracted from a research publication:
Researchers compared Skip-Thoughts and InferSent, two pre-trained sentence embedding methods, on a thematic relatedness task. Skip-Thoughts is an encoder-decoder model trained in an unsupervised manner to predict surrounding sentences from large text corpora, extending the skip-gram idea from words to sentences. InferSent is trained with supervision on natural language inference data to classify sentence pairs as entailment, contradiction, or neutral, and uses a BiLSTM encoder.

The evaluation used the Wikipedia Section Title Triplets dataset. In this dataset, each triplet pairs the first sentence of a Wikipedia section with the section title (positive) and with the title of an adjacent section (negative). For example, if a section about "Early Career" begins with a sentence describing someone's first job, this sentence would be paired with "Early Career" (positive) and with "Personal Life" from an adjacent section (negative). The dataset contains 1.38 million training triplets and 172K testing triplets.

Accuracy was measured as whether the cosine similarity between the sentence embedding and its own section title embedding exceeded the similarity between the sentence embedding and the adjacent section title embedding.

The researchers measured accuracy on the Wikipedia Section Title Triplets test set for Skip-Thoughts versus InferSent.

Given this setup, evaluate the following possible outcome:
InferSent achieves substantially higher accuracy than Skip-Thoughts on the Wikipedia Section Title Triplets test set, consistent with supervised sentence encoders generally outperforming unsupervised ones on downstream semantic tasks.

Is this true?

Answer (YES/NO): NO